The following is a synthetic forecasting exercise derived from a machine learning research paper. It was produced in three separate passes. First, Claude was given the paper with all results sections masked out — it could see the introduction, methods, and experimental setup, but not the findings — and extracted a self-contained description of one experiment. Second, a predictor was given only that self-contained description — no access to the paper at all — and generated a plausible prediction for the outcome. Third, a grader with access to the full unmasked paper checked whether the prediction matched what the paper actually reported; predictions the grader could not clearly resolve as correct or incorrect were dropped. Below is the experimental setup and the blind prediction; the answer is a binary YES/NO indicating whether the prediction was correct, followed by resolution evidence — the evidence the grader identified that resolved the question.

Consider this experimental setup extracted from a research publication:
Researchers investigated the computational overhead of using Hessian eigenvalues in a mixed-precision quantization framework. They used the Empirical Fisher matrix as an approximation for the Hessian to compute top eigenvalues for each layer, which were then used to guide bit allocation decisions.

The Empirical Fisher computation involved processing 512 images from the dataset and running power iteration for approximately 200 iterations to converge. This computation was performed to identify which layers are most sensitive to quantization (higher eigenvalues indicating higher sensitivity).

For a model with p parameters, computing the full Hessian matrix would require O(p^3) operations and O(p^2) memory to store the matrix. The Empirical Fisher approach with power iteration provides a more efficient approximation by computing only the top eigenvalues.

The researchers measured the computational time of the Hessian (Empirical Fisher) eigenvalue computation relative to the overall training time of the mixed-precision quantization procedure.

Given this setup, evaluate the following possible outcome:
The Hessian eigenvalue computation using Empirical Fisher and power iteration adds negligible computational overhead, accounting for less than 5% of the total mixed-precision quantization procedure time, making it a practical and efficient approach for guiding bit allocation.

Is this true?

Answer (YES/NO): YES